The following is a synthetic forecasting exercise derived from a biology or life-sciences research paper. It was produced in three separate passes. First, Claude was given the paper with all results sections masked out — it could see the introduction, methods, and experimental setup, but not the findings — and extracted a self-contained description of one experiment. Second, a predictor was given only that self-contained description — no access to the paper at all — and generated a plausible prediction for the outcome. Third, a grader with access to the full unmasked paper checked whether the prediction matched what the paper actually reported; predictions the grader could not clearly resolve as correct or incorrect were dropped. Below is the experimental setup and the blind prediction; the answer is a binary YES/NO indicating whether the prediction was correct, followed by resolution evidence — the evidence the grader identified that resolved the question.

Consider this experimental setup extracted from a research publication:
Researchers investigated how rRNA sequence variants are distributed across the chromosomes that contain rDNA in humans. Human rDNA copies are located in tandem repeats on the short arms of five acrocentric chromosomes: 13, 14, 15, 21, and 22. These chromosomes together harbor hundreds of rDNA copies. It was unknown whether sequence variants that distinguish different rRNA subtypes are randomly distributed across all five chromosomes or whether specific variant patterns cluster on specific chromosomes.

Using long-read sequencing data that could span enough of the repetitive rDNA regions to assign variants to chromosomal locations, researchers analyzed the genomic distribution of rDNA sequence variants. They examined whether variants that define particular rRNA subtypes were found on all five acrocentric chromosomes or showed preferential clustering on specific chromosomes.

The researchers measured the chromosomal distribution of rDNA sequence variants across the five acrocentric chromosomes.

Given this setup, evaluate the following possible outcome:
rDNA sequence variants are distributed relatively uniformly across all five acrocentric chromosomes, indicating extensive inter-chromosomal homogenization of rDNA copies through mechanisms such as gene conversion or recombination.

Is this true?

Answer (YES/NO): NO